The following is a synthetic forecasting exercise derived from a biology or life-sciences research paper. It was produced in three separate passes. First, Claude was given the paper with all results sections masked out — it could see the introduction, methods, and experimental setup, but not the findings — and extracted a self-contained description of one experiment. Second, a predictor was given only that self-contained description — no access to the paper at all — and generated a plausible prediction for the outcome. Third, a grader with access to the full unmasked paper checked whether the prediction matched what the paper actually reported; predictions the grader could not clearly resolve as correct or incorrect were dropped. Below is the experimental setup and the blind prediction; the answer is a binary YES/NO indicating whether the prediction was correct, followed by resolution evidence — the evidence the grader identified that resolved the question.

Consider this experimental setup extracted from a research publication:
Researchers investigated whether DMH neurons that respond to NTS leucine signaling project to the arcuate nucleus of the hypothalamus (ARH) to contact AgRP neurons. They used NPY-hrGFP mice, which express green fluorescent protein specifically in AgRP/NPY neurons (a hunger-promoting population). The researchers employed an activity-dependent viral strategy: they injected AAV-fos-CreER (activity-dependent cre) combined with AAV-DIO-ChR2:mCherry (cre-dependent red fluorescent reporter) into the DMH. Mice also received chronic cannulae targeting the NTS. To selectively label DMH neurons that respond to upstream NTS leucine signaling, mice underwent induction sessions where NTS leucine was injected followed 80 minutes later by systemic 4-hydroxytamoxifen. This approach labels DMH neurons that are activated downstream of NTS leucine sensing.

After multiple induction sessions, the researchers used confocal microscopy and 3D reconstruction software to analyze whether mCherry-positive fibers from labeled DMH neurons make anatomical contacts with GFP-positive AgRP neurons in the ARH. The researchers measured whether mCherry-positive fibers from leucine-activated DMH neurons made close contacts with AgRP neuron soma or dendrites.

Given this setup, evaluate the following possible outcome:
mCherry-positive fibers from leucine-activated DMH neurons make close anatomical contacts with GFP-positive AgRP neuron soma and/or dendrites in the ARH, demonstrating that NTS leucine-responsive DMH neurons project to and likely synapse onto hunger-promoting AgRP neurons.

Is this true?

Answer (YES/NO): YES